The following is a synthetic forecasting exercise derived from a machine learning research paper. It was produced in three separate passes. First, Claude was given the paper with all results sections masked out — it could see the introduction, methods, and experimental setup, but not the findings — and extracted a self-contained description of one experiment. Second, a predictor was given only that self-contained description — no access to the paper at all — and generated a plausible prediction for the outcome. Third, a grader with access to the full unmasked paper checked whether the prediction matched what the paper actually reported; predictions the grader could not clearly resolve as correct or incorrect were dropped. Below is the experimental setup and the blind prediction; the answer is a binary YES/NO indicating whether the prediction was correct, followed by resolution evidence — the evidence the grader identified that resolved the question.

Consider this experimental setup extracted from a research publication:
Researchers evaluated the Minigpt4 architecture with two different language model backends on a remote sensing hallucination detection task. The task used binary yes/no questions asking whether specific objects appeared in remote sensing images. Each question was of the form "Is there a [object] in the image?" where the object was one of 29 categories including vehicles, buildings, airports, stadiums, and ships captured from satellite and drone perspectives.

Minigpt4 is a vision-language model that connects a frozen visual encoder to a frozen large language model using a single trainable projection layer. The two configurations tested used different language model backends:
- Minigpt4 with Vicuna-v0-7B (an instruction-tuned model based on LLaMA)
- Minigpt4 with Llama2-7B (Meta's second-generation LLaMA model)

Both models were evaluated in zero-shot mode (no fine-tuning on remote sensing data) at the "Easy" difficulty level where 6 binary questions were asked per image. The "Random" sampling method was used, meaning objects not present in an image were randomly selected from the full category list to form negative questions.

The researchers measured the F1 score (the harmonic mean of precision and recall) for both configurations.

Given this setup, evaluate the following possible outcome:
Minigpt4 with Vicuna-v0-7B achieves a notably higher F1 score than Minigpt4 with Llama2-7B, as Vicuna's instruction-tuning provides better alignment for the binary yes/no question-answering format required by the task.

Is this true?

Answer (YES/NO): NO